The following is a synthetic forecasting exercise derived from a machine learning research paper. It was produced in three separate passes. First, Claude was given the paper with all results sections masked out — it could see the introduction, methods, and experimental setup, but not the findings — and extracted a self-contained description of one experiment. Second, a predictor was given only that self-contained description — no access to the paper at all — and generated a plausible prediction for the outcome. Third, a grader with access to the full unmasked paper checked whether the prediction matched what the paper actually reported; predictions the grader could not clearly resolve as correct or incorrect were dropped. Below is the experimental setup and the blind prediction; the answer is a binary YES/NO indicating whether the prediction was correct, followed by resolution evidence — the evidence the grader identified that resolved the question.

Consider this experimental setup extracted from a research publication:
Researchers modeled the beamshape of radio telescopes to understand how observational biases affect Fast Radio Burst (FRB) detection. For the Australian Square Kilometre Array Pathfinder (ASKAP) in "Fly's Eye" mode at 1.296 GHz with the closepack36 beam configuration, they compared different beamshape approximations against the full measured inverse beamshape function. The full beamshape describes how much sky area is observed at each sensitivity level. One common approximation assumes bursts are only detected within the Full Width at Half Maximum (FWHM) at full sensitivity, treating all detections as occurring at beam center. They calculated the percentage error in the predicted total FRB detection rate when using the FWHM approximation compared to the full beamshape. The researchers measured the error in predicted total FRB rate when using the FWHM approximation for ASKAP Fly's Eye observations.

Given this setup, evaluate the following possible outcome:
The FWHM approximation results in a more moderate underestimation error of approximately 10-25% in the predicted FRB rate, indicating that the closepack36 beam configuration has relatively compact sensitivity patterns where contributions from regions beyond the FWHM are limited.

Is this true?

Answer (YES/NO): NO